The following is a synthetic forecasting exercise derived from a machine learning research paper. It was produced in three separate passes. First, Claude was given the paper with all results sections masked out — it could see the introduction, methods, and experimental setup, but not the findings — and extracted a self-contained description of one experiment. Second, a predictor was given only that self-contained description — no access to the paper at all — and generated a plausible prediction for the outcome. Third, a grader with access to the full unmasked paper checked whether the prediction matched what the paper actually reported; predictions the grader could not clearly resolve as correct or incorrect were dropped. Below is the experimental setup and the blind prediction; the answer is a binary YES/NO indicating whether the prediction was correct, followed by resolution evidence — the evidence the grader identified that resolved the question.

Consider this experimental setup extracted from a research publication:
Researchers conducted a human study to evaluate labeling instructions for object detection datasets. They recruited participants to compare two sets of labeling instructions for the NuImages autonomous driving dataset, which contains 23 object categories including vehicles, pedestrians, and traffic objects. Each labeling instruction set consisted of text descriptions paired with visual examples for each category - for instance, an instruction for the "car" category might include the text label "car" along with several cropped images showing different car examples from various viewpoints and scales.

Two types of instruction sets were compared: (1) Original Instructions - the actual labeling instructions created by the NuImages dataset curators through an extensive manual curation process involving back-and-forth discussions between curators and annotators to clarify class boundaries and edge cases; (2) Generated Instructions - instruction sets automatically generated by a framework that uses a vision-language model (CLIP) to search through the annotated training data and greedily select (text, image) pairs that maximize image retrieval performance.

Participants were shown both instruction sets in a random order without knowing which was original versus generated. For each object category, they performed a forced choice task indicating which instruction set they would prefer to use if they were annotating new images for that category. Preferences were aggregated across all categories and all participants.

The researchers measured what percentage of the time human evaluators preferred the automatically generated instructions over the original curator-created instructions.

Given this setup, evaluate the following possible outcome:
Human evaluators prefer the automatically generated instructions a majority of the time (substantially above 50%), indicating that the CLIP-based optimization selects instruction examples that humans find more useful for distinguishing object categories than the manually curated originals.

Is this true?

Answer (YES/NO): NO